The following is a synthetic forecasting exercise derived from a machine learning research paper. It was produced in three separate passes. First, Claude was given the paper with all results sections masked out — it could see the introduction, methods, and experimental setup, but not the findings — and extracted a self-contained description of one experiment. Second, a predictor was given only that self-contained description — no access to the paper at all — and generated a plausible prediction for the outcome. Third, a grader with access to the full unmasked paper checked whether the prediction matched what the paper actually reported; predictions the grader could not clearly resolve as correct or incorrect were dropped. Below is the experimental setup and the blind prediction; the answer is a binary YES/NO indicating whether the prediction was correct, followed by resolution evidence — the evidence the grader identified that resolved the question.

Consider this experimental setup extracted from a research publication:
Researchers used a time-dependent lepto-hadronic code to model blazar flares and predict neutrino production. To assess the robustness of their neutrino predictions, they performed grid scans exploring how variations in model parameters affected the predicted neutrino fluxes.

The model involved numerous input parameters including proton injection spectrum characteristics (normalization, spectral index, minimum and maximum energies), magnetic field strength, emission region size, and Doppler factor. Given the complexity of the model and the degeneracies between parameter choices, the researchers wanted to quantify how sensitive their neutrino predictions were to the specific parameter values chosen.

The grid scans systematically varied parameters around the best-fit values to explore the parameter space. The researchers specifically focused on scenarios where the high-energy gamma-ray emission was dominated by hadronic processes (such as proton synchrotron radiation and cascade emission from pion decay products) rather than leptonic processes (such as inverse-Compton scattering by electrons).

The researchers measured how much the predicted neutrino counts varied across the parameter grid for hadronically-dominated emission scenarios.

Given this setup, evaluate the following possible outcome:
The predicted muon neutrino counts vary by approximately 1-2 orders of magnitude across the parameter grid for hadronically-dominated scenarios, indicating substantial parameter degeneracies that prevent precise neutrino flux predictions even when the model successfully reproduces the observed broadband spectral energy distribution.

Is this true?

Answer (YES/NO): NO